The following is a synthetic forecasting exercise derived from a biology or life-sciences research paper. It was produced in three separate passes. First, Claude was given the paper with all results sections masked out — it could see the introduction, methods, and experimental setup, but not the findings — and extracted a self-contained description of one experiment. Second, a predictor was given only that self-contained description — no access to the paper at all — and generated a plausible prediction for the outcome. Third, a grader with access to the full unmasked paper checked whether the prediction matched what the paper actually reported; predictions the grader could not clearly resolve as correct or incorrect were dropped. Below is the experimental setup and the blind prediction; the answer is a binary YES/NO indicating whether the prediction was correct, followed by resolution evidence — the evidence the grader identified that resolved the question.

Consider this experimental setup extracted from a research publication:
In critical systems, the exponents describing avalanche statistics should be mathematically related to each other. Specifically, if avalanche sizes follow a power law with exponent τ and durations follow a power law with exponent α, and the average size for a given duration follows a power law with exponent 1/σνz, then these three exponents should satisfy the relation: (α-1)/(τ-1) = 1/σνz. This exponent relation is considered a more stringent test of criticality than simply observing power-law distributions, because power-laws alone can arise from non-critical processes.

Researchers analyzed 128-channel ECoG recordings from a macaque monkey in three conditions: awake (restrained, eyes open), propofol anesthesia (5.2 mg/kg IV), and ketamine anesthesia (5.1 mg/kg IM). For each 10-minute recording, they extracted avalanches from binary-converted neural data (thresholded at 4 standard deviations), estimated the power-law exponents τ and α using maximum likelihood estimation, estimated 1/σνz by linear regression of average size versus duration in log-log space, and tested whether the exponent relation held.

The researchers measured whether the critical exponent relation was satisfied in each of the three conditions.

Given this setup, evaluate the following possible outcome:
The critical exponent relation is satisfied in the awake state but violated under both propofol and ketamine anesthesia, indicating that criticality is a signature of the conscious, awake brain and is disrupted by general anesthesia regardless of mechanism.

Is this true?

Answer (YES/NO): NO